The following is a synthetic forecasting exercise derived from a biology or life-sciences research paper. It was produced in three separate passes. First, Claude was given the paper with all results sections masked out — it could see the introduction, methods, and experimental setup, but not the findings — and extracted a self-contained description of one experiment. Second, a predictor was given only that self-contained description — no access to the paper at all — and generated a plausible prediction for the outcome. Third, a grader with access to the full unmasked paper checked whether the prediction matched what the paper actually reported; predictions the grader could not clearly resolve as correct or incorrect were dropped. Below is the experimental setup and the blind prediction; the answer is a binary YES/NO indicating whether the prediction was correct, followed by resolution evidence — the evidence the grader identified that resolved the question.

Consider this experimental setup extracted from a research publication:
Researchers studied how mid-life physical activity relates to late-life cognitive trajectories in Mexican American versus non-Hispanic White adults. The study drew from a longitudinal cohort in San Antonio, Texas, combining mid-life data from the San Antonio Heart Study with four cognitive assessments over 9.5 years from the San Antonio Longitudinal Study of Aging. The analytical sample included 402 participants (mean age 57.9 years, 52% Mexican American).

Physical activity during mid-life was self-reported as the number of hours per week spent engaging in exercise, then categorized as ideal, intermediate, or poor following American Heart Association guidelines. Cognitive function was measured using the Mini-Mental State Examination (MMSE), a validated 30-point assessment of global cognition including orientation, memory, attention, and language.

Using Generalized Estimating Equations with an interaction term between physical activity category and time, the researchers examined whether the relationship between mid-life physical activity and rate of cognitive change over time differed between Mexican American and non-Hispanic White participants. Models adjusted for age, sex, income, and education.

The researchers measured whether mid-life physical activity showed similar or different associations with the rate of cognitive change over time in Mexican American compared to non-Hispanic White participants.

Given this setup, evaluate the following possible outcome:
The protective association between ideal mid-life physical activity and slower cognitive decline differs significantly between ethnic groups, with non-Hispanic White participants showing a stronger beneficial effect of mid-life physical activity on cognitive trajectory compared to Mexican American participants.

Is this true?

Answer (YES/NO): NO